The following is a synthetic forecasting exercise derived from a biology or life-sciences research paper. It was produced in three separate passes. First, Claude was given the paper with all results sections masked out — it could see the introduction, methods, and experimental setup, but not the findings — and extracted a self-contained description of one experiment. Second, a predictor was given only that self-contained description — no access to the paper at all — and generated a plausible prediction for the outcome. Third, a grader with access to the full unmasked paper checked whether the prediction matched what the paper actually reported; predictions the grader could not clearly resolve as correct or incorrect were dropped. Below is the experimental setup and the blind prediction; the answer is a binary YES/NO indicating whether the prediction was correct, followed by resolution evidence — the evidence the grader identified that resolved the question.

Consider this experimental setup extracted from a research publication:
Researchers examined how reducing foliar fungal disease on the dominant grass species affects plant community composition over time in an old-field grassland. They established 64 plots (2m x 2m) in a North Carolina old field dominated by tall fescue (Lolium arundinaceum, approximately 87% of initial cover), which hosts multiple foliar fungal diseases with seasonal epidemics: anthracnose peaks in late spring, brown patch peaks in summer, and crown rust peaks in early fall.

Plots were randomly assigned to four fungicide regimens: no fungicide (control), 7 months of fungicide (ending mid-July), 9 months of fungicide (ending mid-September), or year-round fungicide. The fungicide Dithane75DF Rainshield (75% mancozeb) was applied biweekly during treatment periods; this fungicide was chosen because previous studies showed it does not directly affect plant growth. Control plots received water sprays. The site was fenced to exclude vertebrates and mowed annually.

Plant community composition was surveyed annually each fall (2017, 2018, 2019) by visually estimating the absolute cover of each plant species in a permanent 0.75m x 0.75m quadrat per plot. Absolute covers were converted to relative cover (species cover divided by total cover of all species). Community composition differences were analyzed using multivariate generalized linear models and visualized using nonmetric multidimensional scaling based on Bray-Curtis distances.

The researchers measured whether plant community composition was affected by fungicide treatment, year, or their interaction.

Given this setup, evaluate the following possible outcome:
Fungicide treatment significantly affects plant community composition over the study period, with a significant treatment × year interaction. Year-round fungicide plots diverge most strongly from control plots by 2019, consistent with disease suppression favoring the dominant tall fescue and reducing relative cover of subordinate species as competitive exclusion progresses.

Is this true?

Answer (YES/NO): NO